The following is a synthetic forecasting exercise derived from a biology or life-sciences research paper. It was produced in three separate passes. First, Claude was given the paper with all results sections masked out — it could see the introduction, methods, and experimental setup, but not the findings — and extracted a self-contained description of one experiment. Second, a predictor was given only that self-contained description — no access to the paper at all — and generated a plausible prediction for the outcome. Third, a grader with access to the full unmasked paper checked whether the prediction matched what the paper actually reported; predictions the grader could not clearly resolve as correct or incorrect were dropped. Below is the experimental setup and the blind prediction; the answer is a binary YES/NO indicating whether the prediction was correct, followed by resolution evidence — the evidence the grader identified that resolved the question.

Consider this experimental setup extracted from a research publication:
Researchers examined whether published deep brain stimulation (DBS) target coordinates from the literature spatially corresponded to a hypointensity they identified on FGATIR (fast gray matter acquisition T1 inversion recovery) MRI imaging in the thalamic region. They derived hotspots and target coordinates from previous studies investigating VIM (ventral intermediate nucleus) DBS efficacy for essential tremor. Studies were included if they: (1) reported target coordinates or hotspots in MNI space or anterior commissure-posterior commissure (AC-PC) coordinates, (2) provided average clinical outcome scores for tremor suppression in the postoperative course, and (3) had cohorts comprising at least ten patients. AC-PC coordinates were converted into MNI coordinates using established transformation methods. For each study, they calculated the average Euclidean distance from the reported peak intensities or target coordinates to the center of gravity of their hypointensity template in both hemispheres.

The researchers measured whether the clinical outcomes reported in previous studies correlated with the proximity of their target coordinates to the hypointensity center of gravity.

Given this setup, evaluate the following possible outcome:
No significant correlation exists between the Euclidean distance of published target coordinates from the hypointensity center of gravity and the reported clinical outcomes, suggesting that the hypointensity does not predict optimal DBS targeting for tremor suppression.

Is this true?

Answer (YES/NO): NO